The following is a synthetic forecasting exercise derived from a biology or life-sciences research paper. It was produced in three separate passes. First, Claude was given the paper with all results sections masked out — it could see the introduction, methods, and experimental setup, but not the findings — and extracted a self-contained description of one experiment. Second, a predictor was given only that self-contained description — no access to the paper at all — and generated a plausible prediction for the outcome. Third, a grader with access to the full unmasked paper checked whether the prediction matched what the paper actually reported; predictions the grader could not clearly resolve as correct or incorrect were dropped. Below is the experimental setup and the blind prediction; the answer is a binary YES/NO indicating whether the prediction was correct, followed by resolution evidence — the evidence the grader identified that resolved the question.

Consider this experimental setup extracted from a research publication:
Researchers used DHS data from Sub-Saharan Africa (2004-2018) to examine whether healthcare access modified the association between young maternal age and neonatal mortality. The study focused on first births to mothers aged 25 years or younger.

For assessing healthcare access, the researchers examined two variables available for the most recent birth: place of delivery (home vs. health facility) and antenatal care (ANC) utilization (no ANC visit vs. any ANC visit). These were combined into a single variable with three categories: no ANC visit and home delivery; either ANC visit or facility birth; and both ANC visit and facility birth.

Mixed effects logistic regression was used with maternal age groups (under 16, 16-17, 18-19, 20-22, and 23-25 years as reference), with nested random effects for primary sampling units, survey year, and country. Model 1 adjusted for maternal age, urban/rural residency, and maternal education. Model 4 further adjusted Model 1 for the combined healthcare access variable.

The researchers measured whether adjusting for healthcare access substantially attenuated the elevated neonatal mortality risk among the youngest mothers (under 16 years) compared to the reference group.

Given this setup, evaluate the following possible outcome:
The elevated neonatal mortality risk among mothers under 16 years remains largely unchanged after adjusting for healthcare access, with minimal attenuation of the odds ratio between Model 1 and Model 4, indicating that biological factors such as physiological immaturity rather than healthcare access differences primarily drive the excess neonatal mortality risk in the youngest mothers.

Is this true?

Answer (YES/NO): NO